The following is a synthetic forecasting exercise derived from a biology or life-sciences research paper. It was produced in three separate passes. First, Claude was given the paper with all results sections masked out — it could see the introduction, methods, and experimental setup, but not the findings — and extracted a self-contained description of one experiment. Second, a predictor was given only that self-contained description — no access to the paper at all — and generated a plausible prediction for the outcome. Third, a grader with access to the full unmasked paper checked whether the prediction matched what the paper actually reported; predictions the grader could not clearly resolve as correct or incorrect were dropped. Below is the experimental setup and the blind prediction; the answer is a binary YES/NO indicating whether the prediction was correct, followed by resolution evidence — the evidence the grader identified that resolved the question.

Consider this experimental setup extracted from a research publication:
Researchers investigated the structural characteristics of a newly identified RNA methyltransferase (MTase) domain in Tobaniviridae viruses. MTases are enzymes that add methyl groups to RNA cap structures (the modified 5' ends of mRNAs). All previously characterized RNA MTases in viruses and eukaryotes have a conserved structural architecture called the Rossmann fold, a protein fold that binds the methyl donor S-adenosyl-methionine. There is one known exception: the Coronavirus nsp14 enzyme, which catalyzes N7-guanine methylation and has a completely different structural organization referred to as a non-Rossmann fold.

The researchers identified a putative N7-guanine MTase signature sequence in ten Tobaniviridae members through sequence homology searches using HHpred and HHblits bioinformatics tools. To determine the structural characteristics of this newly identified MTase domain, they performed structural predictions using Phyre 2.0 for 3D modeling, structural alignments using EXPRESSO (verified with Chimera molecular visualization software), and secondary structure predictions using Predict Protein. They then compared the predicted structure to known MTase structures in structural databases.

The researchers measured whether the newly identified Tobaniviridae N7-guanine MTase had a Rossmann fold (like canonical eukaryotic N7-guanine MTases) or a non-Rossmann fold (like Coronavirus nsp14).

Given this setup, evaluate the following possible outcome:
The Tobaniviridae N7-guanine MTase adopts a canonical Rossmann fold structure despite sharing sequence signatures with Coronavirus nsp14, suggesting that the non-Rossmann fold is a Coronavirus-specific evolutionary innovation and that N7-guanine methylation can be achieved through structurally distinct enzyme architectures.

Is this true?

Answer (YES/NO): NO